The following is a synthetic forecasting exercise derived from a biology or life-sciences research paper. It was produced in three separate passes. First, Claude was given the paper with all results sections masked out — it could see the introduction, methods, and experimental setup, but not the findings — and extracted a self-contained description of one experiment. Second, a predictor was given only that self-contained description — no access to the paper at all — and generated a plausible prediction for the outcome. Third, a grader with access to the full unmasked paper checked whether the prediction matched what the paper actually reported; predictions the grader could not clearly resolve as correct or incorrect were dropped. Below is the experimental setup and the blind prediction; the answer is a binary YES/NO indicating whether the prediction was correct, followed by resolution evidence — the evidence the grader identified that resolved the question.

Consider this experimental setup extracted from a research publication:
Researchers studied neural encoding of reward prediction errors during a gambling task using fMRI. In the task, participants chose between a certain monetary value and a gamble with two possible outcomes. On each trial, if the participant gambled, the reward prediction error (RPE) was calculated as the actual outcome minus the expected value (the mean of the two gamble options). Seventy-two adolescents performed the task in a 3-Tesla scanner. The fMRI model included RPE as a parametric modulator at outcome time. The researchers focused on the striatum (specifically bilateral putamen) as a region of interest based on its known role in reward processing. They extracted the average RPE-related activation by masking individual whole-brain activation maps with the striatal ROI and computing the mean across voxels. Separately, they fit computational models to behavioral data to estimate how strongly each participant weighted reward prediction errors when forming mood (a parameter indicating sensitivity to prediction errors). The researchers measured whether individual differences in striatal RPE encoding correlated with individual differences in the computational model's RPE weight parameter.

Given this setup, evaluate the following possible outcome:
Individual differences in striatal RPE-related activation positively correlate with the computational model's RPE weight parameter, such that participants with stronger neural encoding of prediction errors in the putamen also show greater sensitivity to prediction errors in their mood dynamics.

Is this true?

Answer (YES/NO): NO